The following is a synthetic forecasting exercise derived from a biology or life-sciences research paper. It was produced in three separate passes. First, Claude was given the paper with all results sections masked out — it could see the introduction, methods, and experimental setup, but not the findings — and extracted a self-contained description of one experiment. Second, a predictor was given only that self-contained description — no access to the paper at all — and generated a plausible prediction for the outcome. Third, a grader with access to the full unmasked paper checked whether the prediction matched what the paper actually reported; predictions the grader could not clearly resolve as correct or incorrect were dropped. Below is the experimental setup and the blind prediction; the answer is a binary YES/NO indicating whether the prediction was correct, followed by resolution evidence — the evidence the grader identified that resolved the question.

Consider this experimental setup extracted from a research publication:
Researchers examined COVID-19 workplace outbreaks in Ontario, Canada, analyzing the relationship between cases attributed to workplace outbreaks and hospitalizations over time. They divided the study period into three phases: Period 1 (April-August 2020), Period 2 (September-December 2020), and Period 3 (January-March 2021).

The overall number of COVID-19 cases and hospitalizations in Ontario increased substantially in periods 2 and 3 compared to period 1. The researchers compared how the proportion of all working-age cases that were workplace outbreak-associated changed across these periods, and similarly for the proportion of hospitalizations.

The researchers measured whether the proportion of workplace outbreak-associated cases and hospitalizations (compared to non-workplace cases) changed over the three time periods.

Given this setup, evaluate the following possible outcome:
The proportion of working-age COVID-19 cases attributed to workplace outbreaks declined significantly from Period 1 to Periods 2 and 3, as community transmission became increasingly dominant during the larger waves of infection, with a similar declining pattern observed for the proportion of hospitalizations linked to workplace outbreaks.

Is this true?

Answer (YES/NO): YES